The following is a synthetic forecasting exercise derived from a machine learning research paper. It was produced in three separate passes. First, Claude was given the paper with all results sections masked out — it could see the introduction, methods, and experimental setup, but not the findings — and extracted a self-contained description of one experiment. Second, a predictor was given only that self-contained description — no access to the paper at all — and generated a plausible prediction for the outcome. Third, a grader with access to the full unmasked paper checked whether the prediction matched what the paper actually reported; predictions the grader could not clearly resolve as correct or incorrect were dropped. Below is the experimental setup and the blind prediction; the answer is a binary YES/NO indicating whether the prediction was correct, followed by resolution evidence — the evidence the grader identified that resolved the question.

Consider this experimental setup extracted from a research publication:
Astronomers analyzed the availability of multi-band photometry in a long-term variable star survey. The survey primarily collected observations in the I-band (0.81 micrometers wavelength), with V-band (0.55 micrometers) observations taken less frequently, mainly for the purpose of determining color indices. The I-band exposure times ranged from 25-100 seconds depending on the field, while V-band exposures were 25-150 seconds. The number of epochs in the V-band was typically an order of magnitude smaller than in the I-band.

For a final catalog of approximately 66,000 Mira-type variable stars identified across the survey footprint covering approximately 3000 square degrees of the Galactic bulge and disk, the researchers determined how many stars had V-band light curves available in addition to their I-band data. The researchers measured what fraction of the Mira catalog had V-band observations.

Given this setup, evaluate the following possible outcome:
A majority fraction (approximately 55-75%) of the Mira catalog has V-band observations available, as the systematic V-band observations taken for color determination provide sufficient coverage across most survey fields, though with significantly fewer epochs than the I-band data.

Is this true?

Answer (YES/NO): NO